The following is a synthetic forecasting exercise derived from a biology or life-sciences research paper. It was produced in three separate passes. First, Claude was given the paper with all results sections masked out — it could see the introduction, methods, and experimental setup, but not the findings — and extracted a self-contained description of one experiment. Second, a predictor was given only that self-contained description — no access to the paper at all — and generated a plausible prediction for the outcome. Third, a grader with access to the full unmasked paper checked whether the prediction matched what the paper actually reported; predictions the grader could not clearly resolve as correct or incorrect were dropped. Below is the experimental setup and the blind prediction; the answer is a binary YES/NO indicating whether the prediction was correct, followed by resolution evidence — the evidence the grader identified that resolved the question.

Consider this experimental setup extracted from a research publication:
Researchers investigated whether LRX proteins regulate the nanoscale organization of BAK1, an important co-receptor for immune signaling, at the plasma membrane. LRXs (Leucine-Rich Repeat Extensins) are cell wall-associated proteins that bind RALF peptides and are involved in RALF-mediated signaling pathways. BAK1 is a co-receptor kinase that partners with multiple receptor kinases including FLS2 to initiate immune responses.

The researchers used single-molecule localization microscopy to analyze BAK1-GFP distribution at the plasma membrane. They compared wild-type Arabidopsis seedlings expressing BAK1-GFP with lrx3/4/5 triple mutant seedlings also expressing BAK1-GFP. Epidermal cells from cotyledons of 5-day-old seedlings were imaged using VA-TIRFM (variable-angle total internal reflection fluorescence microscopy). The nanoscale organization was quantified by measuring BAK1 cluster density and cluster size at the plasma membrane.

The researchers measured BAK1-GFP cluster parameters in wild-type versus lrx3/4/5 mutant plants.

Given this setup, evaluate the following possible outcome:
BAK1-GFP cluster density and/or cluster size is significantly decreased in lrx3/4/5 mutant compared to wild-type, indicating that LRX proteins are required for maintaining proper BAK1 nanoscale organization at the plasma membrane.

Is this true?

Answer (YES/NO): NO